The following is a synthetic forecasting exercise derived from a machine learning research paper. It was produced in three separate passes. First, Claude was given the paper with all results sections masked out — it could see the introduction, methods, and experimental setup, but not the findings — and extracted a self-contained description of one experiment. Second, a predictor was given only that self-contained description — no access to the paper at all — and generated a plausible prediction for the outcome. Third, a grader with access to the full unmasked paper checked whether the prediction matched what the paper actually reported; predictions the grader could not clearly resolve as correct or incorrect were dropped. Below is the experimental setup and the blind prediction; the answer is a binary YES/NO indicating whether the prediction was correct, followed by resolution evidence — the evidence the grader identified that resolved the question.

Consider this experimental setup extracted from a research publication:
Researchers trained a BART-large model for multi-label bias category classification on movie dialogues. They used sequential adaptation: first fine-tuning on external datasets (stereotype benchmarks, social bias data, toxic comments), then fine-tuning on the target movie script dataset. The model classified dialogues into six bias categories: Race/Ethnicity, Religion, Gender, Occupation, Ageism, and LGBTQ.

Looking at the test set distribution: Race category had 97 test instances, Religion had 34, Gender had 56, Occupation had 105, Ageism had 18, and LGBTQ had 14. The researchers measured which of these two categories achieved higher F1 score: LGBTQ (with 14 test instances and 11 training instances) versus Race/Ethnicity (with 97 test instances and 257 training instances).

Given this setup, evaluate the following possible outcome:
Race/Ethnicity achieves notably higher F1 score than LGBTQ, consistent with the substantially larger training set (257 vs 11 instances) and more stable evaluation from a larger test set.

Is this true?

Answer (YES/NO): NO